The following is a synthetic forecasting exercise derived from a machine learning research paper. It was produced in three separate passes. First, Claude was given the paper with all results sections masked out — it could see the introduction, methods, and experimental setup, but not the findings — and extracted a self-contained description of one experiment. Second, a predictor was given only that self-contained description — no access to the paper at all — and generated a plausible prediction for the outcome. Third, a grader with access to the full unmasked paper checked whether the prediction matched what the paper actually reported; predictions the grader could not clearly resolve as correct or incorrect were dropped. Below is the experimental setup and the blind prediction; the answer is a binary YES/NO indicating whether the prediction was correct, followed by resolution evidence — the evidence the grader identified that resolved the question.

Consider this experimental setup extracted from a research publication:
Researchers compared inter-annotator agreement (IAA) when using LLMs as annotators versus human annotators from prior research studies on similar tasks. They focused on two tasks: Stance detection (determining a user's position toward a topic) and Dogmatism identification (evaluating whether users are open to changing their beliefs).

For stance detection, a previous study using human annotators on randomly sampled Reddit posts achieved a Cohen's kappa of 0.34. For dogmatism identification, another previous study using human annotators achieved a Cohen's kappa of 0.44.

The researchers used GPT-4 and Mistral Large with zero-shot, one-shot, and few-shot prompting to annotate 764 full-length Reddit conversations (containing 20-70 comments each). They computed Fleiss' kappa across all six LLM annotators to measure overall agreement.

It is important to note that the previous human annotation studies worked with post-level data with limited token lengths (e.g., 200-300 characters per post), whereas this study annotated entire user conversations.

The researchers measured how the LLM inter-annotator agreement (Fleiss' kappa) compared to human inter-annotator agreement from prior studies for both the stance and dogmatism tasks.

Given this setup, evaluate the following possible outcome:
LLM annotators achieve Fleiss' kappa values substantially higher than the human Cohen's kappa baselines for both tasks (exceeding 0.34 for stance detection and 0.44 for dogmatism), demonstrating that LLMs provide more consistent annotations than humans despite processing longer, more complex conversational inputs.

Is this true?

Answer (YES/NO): NO